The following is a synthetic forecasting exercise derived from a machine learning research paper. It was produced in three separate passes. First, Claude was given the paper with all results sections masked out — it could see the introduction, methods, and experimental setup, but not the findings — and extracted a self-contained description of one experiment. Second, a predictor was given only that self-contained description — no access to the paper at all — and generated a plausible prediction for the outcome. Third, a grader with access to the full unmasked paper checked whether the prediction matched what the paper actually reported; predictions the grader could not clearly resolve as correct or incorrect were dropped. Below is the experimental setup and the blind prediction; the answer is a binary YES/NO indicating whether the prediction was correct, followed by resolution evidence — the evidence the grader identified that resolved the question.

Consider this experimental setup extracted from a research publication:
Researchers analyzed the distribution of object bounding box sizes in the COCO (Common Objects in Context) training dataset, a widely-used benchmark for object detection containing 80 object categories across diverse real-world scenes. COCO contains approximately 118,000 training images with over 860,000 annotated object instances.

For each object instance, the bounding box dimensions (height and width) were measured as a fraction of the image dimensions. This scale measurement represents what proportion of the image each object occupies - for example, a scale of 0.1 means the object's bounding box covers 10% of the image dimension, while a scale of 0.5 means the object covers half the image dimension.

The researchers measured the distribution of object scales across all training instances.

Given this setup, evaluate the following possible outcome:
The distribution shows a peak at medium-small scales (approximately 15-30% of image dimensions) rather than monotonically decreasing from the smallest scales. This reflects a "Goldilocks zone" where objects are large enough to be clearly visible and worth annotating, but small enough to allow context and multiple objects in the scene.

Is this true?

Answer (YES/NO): NO